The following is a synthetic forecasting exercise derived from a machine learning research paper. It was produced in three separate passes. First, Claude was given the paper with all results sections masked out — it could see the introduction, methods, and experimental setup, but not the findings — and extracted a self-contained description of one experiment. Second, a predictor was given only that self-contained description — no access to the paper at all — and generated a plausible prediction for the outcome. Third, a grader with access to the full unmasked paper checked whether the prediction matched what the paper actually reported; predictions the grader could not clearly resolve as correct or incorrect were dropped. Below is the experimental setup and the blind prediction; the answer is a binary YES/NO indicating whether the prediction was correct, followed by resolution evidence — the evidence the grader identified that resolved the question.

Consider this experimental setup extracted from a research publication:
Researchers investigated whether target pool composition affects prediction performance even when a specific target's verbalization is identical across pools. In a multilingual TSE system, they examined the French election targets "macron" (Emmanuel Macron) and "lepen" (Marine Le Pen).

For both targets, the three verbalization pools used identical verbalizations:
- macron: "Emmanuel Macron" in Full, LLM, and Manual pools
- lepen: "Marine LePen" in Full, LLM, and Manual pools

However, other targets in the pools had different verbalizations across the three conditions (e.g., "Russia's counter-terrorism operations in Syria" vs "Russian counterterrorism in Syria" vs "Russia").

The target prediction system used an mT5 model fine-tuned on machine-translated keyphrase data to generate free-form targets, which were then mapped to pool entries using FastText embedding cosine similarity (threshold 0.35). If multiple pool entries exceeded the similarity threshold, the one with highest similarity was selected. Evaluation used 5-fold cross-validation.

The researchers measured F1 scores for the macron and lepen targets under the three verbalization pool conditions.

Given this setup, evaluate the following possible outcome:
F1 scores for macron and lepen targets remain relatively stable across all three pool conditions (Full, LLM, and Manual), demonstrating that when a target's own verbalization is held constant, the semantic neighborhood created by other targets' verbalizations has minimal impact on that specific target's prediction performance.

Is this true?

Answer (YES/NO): YES